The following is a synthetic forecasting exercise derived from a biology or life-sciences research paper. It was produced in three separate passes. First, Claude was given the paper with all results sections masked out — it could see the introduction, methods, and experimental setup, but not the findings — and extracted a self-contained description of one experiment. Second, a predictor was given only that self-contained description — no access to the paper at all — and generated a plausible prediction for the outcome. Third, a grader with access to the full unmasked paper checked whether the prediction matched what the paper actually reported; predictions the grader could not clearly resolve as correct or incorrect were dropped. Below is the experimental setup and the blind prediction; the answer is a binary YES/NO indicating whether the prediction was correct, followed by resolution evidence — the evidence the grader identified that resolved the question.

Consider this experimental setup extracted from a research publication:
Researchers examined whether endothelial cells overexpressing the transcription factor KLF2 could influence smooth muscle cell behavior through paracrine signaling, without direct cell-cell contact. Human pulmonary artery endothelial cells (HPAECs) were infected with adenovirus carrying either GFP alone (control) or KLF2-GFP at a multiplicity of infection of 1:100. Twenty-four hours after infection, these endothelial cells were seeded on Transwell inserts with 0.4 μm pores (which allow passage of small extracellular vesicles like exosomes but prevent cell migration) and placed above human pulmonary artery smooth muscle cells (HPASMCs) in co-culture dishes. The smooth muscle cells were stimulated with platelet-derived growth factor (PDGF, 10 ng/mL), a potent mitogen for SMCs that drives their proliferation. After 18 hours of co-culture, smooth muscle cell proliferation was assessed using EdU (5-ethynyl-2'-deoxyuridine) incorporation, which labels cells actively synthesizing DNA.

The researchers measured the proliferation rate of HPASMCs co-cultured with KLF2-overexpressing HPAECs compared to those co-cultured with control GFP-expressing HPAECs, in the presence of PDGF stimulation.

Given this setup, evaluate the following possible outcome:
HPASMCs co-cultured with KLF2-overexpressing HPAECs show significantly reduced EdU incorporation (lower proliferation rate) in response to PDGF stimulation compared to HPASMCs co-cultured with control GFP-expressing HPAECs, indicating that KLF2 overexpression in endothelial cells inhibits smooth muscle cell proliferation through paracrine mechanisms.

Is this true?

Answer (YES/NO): YES